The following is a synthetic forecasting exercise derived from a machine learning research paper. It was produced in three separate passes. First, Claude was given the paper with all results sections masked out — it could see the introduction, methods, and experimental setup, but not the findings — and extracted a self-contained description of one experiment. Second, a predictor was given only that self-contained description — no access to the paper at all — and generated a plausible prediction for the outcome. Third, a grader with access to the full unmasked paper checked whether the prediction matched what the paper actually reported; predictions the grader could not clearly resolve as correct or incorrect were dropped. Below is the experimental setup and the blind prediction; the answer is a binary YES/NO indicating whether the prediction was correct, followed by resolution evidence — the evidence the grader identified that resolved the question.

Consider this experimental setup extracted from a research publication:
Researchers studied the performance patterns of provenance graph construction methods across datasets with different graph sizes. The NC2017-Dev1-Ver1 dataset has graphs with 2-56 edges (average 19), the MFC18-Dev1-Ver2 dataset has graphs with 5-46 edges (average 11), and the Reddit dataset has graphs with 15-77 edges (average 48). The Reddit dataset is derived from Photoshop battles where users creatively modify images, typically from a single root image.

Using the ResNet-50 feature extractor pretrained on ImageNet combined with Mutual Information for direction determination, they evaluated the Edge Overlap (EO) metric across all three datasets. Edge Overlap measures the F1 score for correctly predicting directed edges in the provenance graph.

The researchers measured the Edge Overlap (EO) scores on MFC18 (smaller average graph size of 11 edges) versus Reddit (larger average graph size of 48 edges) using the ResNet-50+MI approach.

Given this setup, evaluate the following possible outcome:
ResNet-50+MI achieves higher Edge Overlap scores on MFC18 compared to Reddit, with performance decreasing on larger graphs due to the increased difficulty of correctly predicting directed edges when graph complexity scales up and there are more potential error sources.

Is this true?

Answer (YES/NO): YES